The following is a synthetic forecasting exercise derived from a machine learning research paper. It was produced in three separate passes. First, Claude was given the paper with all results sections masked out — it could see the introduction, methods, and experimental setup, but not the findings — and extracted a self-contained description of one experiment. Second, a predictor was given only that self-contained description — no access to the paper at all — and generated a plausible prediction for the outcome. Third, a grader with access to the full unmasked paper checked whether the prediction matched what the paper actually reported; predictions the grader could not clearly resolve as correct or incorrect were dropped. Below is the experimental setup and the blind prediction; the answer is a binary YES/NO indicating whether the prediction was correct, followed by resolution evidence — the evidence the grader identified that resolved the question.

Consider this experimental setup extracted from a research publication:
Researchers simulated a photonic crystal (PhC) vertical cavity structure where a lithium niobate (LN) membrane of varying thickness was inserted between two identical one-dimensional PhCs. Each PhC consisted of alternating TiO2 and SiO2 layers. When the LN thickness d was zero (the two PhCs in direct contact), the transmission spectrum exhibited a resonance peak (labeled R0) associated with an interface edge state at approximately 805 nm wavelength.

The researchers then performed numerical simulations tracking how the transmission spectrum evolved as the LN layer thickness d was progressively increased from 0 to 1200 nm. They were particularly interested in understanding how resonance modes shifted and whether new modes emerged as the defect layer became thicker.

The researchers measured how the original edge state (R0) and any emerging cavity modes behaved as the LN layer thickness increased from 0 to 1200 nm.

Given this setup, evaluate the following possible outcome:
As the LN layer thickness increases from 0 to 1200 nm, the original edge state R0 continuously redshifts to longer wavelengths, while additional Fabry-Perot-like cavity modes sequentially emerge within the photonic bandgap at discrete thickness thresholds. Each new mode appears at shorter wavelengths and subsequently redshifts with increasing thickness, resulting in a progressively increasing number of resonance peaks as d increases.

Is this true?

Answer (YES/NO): YES